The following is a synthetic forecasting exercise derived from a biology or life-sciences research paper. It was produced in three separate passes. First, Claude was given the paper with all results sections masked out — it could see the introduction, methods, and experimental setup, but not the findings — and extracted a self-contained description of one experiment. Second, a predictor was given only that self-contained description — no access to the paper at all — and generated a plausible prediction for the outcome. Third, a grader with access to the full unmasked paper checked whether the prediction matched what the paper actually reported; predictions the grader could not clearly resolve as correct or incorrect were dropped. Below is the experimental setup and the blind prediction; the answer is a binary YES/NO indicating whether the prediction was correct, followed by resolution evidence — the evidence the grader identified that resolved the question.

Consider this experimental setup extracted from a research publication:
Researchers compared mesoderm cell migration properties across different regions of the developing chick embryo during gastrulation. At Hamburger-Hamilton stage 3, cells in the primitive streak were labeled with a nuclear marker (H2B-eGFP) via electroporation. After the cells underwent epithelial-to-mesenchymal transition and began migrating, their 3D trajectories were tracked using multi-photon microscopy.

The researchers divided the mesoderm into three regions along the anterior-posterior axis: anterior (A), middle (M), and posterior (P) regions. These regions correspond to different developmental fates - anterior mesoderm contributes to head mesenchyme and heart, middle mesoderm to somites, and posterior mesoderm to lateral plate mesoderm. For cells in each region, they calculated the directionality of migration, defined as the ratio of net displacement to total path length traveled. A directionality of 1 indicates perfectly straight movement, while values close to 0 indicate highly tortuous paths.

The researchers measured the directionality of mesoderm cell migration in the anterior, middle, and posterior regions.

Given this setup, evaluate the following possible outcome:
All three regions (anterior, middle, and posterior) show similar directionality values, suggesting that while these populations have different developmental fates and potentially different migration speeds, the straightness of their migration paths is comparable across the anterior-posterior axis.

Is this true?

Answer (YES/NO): YES